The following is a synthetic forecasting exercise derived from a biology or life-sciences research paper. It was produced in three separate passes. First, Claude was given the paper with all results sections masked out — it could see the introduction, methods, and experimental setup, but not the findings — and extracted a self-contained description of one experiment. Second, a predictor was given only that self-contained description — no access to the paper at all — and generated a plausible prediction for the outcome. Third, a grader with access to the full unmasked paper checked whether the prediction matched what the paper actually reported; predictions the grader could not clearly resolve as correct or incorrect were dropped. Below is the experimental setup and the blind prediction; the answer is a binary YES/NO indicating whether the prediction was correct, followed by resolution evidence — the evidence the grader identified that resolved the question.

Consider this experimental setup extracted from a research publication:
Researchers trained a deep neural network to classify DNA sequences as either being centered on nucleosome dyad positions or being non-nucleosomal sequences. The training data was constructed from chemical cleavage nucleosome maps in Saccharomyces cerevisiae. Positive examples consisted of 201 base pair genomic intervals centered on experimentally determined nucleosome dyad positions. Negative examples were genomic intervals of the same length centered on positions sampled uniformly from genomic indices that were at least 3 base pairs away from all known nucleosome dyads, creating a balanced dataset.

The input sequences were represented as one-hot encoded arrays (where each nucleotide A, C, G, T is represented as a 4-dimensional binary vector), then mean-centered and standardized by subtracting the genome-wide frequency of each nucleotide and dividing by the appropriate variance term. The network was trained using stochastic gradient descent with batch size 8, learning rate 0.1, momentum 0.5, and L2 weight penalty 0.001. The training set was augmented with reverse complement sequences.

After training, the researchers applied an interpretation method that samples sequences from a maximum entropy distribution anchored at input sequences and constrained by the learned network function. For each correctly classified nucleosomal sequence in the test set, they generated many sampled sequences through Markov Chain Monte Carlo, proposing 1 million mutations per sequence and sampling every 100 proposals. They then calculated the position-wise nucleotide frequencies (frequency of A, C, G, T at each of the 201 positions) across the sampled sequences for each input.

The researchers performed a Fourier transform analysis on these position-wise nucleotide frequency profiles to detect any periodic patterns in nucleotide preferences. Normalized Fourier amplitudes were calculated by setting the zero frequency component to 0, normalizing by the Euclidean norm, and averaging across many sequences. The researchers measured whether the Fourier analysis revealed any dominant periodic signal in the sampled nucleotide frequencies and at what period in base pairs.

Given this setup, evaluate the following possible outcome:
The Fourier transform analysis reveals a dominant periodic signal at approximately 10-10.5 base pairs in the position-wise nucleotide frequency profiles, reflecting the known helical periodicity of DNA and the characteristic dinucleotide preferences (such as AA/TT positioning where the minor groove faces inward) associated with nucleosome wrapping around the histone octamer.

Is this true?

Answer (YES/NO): YES